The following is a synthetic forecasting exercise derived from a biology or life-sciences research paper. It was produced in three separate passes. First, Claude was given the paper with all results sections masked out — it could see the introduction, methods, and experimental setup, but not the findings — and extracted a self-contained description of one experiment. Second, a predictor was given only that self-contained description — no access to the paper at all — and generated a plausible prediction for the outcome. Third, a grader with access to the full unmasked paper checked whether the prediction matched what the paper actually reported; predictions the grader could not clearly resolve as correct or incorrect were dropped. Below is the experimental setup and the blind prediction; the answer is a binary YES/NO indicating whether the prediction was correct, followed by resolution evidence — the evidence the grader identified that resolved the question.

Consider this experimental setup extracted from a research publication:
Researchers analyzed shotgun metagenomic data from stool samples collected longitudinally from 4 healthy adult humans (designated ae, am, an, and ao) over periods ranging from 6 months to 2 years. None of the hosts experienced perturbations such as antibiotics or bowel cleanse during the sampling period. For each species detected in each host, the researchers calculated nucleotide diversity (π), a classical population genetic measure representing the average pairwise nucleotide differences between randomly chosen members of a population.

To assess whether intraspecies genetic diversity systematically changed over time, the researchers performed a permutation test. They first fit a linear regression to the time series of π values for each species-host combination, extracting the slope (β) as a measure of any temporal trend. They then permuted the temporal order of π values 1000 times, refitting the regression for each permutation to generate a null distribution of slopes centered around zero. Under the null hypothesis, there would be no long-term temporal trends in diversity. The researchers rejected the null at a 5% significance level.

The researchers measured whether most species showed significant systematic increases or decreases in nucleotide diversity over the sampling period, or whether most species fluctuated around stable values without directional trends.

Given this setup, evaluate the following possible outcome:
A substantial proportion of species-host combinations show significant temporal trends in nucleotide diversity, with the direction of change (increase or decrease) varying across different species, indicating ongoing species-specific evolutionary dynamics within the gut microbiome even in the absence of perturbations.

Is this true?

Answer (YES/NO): NO